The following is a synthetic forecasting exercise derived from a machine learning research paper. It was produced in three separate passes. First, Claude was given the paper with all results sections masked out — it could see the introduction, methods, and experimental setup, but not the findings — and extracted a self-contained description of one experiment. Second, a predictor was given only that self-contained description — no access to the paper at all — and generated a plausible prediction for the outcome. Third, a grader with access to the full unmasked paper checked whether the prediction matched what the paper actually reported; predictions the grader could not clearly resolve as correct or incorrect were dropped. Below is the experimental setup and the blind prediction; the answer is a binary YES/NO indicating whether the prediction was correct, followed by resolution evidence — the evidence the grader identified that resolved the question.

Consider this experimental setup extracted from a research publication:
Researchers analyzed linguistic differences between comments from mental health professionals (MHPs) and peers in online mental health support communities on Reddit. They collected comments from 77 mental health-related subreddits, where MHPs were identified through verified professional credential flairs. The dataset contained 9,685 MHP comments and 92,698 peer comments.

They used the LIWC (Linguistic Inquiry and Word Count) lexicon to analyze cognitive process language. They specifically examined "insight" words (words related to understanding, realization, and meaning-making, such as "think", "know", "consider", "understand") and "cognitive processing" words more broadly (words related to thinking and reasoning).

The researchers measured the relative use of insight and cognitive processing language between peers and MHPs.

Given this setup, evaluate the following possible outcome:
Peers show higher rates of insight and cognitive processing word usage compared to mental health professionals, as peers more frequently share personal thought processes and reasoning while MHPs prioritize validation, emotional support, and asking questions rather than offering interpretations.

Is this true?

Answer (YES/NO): NO